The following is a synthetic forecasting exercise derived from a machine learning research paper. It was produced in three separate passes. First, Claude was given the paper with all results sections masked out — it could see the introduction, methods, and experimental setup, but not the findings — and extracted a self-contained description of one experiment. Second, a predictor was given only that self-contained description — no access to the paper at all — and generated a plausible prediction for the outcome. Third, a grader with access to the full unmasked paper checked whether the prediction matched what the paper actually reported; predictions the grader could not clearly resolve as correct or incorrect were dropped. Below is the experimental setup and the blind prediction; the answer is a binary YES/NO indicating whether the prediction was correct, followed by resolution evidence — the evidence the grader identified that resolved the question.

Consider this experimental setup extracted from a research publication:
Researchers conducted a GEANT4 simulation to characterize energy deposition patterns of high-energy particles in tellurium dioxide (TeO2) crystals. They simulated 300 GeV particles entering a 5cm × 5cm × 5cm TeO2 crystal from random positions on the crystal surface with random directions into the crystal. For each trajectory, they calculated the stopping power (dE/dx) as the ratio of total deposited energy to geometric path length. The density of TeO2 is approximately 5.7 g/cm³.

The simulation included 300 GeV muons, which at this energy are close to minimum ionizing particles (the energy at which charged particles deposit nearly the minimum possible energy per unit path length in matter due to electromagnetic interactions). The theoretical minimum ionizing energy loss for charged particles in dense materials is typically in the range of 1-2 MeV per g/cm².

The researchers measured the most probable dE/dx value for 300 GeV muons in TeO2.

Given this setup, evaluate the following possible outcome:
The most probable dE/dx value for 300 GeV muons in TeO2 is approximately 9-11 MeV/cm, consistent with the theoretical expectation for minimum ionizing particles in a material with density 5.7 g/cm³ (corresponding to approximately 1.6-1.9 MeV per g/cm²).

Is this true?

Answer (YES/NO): YES